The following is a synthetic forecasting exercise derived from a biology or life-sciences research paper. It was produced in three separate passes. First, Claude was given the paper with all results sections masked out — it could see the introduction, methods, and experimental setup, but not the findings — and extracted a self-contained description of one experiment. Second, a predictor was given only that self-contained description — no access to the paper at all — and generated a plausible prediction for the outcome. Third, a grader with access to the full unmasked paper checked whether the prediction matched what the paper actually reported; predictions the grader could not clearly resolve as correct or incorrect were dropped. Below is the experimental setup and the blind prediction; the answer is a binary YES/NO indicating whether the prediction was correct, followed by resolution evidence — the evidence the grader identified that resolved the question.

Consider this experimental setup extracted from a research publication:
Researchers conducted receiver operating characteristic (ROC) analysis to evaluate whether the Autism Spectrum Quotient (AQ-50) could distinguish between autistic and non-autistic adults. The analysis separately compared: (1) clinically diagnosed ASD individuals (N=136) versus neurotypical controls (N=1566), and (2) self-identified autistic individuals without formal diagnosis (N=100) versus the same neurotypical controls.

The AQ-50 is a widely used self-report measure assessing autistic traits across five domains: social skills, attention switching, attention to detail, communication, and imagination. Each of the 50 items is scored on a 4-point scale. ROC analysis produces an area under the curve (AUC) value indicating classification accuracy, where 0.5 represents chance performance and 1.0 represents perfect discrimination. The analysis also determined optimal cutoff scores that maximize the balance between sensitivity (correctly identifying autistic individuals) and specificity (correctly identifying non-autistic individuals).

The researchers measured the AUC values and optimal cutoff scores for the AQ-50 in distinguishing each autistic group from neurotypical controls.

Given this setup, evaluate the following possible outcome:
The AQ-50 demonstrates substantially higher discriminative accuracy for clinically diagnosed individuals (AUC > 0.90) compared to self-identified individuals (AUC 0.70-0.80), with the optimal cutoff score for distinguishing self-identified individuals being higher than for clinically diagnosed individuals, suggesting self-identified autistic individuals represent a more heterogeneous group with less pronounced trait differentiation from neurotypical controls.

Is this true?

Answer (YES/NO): NO